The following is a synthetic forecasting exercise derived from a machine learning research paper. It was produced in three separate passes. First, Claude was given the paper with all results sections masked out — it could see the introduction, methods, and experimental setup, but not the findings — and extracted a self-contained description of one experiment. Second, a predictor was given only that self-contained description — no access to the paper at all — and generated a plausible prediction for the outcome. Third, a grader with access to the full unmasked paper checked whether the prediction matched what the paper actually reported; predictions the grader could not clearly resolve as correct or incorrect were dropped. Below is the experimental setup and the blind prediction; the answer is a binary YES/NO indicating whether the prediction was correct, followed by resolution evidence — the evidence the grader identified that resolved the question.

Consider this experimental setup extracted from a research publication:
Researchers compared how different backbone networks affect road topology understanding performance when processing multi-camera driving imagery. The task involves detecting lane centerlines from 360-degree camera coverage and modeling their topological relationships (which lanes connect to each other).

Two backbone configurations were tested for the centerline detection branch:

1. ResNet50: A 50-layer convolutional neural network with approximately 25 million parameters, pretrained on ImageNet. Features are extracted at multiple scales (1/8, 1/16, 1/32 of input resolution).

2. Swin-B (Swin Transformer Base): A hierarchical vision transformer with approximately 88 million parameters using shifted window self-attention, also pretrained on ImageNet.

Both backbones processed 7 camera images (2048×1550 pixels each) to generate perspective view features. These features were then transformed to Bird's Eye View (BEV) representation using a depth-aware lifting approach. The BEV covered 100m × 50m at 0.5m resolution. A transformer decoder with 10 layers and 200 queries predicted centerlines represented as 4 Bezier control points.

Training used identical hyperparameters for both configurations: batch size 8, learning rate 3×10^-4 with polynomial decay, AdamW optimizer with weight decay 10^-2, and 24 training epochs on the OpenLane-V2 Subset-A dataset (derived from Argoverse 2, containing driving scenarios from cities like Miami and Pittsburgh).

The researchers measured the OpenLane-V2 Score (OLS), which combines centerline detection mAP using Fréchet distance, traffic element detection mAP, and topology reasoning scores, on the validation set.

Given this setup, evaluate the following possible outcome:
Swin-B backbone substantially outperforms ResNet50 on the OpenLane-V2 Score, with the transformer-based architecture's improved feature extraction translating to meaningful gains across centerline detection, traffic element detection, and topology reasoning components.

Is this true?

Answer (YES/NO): NO